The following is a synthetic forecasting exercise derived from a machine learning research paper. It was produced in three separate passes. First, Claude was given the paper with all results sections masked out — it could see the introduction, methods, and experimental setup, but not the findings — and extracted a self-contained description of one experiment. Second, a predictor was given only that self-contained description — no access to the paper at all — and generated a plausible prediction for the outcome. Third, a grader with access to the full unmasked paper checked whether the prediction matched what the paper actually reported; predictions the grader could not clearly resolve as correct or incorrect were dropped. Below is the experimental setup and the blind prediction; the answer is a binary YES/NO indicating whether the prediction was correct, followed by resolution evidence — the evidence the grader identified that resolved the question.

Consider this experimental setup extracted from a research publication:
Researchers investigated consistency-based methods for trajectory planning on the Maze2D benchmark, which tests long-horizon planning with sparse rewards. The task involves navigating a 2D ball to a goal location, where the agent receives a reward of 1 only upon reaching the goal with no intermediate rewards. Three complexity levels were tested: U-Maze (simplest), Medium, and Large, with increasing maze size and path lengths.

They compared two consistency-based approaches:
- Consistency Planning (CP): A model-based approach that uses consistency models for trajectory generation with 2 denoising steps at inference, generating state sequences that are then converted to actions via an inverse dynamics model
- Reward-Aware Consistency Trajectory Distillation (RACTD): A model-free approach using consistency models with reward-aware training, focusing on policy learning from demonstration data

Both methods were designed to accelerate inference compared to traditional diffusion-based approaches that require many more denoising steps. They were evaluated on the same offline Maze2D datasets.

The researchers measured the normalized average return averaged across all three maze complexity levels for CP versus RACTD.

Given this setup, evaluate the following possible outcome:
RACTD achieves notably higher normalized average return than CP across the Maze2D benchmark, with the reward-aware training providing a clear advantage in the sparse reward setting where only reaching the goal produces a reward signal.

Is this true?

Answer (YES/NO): YES